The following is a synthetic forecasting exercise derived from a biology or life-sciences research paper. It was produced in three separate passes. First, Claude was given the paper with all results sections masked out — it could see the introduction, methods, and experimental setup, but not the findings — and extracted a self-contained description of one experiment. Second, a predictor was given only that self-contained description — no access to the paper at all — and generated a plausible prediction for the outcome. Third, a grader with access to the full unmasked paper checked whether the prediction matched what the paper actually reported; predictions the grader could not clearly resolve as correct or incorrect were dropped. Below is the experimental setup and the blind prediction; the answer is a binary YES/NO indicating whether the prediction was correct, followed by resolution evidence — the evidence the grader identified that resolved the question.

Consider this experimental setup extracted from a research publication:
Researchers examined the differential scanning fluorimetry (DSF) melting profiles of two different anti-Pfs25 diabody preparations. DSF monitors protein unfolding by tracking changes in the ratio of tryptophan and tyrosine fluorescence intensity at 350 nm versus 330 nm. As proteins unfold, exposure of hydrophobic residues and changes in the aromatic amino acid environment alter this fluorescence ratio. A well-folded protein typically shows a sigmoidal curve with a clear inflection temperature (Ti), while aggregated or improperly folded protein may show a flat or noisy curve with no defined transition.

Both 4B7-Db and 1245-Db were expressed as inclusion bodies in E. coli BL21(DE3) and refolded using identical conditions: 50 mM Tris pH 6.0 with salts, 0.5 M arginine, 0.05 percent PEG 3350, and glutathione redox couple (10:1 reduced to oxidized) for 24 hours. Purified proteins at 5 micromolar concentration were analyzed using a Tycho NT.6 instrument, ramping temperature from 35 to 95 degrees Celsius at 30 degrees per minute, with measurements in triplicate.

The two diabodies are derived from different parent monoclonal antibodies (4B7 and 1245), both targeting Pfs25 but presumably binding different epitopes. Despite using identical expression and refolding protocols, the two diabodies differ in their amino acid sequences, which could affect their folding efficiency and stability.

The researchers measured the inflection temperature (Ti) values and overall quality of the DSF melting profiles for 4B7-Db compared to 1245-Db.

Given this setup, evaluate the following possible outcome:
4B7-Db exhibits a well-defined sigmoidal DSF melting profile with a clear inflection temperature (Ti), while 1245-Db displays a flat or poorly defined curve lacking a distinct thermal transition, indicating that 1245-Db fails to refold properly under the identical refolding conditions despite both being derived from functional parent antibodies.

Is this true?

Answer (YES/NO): YES